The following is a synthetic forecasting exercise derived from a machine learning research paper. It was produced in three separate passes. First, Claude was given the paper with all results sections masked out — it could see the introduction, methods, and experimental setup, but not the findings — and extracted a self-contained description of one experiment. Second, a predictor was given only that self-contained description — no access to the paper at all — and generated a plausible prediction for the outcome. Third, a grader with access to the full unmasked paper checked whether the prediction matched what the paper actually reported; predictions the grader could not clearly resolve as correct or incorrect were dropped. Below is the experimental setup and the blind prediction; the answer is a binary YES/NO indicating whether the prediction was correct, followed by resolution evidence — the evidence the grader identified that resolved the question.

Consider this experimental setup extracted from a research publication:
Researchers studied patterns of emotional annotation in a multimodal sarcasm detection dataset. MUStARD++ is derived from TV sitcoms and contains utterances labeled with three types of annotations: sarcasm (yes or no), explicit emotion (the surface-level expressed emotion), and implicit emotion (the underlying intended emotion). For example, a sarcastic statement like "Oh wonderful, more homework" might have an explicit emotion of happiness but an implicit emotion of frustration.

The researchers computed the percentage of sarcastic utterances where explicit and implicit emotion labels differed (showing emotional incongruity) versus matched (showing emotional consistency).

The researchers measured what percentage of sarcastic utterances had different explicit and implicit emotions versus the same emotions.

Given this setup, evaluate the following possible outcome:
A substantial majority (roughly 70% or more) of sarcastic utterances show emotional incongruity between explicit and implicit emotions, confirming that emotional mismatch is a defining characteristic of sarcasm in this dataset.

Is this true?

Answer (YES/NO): YES